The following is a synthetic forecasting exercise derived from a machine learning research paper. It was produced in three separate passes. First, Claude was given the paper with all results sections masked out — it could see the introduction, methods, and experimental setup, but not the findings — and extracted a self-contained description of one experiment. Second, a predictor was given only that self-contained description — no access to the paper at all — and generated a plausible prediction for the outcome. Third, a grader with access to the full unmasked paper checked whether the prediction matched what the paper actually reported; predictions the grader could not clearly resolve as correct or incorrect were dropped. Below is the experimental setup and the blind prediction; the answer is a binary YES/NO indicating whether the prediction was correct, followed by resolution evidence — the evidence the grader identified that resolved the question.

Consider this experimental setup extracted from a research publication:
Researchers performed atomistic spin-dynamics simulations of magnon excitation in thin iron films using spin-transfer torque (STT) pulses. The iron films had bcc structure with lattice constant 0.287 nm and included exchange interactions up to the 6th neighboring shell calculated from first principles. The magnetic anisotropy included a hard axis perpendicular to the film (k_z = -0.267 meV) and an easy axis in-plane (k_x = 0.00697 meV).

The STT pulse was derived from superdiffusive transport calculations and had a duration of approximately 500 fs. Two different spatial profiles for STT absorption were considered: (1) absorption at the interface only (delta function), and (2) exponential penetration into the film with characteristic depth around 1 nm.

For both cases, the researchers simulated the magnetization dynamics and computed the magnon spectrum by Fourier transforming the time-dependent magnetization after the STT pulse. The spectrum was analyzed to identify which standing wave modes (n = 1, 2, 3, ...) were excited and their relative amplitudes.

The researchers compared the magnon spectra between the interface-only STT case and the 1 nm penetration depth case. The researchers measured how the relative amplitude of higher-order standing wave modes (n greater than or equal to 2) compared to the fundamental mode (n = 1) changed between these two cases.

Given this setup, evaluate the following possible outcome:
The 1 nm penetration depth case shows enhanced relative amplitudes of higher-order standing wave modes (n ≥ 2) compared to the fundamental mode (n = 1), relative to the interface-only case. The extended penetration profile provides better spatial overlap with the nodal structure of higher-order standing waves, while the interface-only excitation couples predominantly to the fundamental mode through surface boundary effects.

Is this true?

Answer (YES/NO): NO